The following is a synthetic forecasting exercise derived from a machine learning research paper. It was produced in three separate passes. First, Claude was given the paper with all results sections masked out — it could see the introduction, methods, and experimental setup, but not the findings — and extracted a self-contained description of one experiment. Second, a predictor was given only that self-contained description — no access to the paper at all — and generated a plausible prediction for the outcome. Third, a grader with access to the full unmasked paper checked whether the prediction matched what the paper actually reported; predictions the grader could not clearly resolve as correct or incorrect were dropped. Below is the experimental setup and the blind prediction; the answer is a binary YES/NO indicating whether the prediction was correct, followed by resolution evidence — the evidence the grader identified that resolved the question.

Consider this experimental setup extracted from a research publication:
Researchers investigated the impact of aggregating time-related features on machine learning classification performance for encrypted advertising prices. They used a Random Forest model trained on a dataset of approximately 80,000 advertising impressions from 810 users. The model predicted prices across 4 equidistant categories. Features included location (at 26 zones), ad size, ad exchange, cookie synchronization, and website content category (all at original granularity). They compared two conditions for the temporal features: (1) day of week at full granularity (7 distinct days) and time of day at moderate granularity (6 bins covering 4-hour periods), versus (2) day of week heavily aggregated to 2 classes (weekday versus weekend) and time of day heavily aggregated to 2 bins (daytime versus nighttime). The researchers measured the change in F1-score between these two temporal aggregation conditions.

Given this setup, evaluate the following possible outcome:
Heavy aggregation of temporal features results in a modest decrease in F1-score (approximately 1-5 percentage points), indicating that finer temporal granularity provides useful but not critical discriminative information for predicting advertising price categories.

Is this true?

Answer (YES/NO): NO